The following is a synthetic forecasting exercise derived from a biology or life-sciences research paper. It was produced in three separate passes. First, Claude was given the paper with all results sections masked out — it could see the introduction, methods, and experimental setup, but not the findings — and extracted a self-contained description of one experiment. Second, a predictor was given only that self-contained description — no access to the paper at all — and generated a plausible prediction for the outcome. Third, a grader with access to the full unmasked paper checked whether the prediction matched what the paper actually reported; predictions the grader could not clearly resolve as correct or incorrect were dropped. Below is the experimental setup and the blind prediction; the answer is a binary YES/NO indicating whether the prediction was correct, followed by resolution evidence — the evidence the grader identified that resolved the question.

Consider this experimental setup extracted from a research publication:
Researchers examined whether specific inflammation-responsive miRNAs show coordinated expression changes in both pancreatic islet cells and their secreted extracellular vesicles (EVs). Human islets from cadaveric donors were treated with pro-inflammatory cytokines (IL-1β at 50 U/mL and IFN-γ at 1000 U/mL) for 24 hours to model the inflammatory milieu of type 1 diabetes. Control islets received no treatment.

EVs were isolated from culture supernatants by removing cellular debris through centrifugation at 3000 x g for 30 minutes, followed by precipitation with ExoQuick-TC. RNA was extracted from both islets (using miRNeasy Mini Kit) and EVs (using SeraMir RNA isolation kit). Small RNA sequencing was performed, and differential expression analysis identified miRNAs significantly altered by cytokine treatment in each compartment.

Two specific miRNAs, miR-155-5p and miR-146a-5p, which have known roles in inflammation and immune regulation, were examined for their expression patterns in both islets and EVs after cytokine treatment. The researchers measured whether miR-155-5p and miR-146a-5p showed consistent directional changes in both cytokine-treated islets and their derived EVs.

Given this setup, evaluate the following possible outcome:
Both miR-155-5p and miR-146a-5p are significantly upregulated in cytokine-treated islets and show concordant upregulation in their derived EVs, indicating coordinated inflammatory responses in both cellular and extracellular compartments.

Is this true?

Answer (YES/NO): YES